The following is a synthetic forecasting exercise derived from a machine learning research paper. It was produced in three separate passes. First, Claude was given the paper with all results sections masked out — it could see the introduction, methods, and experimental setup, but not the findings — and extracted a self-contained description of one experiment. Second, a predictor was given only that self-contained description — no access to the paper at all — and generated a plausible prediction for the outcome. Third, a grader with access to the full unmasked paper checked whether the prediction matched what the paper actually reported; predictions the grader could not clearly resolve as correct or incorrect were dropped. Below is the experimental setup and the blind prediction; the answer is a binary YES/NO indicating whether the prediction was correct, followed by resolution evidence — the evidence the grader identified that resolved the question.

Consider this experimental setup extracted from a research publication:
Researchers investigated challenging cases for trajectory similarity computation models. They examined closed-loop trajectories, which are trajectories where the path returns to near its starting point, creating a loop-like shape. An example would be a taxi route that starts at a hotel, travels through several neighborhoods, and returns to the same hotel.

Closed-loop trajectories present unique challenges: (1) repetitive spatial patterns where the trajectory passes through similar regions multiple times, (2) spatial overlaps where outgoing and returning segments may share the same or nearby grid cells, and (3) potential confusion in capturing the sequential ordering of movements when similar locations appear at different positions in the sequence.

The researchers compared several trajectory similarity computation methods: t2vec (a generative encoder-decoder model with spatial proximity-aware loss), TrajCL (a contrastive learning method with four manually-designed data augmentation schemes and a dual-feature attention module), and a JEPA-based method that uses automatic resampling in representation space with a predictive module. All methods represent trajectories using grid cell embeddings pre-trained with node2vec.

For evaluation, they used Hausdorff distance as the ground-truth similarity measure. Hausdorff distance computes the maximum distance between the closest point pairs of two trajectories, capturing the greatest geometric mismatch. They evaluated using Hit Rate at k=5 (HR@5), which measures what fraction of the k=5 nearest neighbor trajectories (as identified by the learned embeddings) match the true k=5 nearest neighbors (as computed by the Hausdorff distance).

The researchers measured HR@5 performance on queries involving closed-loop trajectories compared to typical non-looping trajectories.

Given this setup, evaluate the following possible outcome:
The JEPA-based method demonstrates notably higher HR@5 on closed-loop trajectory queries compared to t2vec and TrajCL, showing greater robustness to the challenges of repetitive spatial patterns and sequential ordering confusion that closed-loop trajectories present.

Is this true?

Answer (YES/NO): NO